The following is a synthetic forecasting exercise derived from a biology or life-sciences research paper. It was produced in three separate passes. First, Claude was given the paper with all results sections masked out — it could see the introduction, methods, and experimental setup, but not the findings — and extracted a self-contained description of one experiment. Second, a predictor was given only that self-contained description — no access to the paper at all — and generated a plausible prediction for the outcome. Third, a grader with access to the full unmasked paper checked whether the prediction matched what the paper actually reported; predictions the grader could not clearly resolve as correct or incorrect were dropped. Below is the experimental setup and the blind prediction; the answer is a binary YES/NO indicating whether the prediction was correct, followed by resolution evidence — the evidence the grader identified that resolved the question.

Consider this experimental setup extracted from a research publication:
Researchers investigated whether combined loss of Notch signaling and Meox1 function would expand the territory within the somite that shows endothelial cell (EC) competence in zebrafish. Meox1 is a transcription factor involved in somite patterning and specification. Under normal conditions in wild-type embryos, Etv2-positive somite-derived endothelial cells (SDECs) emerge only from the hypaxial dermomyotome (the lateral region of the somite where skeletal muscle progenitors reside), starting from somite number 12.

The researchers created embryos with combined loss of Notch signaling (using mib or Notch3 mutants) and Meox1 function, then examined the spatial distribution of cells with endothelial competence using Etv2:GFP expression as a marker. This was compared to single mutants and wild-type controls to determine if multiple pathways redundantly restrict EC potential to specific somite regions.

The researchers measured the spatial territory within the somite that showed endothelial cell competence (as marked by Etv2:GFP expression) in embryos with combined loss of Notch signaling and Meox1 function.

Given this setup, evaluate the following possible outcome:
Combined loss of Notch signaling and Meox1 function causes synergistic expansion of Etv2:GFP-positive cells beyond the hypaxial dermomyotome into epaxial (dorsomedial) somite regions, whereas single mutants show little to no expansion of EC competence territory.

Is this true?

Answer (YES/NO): NO